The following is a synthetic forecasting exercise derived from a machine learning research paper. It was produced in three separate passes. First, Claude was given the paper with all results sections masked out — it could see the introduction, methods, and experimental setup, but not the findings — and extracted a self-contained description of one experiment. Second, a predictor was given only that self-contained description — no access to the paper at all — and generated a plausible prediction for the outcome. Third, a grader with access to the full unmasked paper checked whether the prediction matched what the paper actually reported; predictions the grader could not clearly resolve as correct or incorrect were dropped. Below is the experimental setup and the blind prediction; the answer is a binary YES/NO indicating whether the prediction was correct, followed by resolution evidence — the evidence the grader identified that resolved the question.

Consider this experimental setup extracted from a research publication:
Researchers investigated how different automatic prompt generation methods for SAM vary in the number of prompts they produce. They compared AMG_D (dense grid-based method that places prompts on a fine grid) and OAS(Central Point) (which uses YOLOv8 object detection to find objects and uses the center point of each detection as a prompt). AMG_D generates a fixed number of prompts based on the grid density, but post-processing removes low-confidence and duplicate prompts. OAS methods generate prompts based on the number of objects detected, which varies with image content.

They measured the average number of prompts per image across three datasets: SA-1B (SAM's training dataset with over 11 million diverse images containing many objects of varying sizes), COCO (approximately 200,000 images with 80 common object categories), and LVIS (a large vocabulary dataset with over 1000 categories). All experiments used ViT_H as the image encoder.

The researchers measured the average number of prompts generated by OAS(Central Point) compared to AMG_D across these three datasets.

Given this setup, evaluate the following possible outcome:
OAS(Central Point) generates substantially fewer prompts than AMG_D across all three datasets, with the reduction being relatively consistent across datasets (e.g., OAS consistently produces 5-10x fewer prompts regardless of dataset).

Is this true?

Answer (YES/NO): NO